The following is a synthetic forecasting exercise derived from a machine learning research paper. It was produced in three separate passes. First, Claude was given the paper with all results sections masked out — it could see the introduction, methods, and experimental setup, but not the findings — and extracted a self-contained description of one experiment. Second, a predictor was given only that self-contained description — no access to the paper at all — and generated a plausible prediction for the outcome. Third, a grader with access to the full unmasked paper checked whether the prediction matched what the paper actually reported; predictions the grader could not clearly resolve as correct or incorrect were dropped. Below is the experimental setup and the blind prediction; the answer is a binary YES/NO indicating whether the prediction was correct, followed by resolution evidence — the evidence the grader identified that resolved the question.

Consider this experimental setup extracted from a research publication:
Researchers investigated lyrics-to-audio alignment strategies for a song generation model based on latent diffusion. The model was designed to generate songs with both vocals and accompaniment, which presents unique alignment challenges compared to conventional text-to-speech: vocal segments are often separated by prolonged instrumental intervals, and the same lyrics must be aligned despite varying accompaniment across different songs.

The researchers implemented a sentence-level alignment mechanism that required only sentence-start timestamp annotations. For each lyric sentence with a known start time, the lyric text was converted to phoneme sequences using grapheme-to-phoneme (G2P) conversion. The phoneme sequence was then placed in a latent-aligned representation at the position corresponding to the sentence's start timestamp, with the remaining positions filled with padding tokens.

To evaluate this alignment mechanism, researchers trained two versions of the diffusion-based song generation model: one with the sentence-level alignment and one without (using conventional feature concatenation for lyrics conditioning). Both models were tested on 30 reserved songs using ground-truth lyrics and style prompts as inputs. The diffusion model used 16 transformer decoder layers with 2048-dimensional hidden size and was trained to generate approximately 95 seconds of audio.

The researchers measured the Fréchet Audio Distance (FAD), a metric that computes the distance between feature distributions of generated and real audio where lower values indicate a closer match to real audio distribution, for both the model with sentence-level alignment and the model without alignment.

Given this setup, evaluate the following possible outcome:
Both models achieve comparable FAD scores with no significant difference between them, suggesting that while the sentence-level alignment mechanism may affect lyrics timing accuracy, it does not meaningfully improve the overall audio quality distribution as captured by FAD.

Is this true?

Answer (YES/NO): NO